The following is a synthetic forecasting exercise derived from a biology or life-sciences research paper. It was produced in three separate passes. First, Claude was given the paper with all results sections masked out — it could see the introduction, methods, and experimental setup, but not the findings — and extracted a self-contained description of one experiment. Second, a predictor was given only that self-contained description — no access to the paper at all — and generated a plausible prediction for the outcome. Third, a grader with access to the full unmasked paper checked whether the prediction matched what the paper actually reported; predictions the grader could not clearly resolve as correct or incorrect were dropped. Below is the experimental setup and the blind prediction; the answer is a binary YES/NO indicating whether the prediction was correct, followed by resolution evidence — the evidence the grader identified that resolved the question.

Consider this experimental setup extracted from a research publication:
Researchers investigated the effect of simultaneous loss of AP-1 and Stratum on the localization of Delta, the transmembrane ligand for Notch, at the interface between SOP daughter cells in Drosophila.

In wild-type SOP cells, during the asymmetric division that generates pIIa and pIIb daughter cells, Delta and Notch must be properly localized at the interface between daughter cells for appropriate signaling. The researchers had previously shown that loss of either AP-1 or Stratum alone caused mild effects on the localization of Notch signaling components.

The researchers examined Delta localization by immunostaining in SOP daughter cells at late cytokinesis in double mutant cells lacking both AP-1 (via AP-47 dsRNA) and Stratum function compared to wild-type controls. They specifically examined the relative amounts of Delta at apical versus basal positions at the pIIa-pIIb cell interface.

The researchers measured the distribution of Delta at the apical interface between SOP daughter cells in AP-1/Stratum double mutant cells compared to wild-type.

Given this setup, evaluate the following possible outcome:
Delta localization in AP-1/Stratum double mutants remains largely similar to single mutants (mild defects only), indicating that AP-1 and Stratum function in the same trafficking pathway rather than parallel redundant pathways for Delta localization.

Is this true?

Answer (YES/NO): NO